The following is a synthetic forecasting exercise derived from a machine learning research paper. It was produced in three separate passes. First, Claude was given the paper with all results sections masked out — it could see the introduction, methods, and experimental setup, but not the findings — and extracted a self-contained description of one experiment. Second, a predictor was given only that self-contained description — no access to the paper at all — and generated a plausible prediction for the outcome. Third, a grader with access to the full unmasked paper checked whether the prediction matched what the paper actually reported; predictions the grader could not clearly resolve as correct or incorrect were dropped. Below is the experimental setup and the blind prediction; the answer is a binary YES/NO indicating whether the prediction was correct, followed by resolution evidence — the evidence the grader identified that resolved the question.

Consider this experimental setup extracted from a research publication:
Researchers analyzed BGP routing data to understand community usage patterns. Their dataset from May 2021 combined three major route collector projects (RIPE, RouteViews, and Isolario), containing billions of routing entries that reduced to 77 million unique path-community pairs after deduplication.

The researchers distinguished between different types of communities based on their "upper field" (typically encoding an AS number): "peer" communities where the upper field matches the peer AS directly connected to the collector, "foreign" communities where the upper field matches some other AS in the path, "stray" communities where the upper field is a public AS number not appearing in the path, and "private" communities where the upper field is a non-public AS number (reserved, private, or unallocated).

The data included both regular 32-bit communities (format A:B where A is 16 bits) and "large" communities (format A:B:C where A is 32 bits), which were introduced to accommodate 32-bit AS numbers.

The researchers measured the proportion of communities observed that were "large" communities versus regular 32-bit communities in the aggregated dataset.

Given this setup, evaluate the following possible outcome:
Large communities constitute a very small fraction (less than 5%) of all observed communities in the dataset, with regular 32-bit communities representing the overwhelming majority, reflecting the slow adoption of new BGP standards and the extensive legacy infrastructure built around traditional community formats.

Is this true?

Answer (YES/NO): NO